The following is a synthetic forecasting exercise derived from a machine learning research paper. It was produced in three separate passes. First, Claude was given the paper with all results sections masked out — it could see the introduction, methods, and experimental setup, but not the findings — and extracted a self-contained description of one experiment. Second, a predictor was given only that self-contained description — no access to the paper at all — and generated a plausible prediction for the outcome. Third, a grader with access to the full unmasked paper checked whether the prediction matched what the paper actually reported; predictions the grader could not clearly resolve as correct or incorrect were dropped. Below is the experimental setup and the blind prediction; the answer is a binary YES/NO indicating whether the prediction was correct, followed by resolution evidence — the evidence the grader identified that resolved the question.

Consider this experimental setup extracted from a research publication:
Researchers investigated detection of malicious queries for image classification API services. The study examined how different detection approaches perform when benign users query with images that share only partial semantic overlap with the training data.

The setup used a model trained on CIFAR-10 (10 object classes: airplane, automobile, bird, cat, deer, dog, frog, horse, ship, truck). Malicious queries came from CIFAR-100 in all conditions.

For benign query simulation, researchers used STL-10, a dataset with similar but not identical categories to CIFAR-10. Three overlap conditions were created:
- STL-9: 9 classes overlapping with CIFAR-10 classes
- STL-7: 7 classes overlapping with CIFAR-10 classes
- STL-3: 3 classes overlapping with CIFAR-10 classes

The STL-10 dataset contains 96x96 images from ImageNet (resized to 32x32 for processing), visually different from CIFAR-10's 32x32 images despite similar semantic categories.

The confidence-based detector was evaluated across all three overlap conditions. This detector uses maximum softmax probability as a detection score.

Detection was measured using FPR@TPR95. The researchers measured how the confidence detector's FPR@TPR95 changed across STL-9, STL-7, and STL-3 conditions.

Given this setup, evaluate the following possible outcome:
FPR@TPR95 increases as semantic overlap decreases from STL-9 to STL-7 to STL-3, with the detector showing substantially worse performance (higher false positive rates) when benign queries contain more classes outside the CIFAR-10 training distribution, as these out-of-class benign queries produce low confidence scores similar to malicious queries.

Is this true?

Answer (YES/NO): NO